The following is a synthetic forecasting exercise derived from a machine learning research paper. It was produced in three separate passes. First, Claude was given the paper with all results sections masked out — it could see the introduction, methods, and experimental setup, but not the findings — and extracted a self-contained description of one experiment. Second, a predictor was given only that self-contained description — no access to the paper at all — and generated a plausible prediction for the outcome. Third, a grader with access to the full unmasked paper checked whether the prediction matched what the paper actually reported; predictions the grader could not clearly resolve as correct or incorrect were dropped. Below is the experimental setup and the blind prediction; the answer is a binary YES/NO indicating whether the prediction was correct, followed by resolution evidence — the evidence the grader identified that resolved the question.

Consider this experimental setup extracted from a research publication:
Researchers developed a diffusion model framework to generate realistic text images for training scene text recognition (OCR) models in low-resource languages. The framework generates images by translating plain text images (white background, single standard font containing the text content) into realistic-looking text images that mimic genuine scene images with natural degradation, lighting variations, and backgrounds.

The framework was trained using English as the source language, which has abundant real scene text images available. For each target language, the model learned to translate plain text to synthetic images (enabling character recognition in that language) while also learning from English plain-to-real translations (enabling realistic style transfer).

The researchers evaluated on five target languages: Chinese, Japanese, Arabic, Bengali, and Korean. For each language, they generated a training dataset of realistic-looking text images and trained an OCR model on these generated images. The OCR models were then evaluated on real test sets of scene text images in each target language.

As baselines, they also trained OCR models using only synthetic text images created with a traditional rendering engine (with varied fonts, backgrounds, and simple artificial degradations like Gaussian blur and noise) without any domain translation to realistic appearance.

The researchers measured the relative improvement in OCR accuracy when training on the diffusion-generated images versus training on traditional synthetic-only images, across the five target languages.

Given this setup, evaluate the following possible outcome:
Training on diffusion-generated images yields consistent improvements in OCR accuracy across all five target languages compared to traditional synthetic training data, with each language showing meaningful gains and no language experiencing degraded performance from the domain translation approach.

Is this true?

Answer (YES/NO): YES